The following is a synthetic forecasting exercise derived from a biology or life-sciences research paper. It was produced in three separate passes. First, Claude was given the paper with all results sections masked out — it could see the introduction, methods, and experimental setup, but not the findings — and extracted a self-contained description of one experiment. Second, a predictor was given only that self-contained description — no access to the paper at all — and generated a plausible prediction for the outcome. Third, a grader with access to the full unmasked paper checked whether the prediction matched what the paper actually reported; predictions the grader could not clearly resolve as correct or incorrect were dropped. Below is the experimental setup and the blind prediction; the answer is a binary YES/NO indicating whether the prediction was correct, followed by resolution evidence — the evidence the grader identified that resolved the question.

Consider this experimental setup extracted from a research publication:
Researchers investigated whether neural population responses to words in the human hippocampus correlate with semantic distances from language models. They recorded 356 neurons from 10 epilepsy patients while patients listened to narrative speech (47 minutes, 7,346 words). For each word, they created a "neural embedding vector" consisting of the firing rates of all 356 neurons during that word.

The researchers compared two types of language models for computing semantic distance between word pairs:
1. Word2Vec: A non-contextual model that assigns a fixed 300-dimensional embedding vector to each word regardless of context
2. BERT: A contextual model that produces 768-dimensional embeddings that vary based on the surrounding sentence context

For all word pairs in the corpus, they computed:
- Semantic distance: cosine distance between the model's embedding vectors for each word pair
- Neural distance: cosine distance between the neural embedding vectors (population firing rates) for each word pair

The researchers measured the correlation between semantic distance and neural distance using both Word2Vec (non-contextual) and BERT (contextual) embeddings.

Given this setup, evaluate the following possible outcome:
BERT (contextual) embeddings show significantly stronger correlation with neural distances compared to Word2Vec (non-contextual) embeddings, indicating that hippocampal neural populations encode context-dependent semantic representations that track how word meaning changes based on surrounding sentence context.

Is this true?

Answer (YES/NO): YES